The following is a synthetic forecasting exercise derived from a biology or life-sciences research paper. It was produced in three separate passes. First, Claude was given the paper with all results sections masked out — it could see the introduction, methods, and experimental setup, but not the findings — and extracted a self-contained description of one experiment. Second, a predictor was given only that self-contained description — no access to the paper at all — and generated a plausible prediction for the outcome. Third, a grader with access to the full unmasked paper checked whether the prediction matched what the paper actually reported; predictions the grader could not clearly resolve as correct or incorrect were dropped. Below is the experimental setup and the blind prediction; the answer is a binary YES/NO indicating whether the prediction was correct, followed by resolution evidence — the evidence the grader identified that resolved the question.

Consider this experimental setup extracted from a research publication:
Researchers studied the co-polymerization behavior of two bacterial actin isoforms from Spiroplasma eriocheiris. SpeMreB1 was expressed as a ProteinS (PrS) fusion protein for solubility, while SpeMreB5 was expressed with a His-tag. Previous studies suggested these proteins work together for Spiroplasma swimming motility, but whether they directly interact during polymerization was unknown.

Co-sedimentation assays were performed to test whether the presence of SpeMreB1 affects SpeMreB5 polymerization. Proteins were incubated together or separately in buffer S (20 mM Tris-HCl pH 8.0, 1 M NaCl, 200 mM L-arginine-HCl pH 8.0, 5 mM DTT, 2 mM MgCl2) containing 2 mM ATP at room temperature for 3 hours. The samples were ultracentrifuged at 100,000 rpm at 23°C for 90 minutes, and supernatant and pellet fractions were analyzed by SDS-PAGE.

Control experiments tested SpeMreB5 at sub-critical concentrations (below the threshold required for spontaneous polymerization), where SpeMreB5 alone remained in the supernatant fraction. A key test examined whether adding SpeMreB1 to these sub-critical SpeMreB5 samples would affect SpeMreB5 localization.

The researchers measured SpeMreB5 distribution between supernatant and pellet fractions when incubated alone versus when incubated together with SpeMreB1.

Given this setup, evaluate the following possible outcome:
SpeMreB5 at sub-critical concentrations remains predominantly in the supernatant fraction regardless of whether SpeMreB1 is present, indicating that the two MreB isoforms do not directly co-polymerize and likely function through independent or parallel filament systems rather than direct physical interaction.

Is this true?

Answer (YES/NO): NO